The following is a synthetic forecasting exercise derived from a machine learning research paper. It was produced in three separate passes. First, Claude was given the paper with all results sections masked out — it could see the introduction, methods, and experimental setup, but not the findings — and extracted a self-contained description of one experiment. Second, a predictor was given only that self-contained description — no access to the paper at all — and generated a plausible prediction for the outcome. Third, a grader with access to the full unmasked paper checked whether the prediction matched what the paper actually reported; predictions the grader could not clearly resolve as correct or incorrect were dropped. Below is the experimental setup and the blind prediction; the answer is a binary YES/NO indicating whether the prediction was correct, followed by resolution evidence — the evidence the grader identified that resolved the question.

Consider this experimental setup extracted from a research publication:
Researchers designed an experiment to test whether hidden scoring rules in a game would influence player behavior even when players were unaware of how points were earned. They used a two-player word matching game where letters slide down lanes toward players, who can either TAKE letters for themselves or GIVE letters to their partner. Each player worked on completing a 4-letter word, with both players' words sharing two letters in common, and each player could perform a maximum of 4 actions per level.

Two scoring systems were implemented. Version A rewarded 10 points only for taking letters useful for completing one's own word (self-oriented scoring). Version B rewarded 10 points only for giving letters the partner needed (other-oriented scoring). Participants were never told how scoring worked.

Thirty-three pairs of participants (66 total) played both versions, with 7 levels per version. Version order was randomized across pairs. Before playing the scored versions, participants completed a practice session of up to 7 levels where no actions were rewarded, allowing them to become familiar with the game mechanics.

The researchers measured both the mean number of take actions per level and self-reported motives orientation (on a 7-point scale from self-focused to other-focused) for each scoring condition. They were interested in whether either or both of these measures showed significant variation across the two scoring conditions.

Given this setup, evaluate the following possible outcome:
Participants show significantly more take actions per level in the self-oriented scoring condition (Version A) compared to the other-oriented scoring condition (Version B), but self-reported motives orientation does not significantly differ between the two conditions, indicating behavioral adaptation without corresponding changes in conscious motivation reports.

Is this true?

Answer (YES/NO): NO